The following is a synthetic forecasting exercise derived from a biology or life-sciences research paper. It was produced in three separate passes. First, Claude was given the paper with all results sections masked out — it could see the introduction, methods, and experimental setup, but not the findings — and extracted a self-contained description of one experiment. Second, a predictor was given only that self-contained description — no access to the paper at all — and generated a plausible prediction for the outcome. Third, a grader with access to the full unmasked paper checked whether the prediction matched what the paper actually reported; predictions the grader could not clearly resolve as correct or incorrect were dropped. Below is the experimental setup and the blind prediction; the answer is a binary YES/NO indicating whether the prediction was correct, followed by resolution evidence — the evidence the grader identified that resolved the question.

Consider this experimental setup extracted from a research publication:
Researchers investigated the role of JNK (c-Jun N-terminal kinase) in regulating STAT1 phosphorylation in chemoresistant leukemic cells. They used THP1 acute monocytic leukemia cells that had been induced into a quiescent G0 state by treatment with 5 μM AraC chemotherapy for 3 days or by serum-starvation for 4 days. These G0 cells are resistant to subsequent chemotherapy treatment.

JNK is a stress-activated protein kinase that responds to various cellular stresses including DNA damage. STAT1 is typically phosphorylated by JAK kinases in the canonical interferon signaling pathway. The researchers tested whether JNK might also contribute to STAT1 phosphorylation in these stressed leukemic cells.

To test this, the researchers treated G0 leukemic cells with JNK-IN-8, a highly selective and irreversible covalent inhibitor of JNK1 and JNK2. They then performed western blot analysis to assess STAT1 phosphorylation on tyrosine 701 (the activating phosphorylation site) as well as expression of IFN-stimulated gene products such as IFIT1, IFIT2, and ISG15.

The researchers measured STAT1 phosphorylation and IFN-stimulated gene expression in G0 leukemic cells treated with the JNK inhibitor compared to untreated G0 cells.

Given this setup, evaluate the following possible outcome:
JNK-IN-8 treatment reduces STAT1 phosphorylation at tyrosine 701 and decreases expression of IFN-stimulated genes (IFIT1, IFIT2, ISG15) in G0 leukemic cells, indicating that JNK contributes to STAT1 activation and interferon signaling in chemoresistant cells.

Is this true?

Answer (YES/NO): YES